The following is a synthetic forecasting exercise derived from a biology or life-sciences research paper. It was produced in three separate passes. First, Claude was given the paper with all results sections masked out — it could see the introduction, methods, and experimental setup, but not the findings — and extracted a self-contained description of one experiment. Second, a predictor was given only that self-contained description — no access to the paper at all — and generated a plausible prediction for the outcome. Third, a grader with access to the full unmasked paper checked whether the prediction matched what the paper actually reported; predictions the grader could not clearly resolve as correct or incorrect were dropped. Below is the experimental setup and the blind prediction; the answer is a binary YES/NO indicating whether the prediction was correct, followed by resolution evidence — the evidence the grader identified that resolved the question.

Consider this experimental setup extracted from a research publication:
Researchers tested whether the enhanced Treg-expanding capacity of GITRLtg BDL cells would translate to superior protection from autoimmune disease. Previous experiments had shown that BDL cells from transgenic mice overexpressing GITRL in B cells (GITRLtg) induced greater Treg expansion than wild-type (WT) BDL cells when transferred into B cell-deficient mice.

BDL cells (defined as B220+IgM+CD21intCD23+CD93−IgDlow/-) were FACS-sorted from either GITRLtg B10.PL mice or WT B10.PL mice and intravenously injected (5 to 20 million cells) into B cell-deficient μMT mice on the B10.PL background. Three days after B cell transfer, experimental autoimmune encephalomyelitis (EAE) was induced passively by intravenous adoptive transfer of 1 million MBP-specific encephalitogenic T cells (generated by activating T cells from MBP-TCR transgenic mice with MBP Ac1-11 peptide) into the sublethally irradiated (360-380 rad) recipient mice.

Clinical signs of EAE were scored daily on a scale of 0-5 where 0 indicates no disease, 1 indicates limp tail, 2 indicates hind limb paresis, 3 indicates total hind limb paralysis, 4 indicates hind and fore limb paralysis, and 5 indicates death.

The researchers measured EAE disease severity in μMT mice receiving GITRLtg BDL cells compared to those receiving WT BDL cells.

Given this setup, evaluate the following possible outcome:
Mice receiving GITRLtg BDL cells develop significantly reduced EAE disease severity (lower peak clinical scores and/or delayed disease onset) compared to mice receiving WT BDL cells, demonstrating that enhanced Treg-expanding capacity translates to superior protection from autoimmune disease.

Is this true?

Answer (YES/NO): NO